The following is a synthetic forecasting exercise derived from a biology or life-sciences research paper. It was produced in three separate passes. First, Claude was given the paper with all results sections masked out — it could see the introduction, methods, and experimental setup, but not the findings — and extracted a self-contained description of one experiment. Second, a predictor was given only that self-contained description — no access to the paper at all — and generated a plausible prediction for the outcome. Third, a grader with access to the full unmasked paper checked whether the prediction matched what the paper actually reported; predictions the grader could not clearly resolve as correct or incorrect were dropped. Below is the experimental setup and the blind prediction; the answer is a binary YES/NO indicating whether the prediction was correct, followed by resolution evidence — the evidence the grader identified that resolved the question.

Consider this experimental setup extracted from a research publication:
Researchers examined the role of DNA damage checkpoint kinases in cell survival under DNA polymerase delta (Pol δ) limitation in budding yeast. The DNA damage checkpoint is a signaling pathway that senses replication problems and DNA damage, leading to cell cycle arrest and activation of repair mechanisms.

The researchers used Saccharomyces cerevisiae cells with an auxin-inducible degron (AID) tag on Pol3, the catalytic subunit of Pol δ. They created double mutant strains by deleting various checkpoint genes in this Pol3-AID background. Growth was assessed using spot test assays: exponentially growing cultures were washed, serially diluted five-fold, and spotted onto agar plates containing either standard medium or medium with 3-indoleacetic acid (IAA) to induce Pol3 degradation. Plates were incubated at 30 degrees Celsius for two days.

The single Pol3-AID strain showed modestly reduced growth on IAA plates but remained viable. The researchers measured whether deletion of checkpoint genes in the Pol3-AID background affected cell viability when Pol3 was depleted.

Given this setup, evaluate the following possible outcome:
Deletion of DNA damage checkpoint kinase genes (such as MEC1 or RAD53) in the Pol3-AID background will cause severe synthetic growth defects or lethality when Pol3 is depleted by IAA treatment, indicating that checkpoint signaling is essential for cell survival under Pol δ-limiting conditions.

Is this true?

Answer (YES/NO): YES